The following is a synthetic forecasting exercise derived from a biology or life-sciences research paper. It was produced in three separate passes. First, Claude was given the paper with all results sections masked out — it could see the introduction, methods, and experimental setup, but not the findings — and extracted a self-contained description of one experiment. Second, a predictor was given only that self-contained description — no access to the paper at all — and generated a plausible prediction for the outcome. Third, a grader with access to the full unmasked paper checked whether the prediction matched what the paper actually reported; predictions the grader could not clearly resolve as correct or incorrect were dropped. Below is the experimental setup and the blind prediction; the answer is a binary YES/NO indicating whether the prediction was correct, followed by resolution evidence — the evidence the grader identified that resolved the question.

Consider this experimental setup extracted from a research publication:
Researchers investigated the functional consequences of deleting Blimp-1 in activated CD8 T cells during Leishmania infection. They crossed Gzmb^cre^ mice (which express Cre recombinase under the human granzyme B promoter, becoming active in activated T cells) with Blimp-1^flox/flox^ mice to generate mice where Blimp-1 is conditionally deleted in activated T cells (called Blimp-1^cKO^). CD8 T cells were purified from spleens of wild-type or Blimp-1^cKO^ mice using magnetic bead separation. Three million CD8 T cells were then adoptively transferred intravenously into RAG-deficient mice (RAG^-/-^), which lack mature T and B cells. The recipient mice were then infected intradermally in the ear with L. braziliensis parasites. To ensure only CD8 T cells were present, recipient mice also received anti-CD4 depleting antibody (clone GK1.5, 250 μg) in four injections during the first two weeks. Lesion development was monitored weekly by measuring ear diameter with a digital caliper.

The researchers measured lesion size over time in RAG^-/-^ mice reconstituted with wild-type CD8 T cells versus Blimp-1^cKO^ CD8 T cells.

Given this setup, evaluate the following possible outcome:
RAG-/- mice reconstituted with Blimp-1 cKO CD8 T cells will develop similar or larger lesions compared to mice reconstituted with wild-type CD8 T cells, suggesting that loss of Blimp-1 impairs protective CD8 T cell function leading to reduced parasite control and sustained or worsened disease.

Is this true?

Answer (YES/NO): NO